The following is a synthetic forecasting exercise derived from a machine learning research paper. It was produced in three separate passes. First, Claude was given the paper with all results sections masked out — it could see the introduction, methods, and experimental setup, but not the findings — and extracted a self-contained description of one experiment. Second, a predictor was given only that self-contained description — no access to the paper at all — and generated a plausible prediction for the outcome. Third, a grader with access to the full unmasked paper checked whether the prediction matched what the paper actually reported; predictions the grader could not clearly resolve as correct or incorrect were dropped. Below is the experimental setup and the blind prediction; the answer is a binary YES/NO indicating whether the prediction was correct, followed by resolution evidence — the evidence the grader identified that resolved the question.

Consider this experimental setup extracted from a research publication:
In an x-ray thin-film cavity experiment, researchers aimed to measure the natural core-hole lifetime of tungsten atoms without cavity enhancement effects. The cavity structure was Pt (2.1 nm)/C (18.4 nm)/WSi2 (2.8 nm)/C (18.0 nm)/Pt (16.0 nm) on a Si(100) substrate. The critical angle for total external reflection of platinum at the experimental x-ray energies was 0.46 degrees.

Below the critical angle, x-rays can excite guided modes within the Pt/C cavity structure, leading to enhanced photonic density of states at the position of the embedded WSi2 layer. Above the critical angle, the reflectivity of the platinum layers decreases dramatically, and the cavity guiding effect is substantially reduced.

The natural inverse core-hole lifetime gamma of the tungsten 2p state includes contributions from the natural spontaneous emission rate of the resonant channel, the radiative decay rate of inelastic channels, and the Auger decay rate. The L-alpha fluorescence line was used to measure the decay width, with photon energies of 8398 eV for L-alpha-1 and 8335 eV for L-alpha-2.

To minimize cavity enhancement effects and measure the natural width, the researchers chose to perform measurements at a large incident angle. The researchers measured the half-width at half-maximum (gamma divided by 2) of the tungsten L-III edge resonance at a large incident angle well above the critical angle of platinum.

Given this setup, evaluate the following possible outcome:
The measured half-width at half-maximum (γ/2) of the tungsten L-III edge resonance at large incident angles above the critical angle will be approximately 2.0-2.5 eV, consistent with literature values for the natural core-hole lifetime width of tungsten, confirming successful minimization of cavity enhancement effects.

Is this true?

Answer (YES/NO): NO